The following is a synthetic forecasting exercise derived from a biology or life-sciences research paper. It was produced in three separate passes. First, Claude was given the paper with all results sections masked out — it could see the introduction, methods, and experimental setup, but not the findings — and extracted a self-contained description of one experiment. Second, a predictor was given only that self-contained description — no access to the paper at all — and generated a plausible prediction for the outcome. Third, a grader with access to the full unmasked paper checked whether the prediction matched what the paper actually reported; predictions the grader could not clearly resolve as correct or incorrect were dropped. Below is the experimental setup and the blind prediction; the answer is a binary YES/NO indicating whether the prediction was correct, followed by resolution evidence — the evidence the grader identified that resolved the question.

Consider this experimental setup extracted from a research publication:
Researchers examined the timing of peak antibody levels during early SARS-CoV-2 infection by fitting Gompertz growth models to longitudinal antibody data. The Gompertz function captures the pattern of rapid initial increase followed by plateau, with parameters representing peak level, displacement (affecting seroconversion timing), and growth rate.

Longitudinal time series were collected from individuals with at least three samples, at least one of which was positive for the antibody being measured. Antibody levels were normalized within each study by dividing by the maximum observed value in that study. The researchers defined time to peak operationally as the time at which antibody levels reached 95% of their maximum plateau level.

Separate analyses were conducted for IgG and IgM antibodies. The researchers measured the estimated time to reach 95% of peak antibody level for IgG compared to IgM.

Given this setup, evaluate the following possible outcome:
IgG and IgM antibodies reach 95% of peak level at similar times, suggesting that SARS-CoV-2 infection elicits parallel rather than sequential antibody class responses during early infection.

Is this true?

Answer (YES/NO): YES